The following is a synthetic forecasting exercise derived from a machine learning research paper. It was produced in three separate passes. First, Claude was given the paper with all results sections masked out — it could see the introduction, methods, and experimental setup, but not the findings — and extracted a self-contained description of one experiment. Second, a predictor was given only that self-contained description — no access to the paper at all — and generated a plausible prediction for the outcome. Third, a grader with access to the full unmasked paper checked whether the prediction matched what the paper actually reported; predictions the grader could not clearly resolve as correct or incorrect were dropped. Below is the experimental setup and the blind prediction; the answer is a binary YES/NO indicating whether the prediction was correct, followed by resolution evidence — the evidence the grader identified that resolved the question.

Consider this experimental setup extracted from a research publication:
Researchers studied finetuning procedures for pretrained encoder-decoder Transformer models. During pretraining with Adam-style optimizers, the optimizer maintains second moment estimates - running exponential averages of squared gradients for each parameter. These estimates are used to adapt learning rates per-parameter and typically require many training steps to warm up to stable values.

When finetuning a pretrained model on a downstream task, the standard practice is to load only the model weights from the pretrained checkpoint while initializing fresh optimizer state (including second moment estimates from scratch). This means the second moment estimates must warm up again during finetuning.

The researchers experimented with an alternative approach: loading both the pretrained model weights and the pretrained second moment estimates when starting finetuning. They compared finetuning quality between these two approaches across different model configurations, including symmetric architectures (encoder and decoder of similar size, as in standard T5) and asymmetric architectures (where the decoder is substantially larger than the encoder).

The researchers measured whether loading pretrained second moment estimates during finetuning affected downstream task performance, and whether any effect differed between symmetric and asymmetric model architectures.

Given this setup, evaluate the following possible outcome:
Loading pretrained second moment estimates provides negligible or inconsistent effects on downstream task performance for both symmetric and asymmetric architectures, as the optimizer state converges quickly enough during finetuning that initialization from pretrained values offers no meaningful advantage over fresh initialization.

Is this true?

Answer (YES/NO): NO